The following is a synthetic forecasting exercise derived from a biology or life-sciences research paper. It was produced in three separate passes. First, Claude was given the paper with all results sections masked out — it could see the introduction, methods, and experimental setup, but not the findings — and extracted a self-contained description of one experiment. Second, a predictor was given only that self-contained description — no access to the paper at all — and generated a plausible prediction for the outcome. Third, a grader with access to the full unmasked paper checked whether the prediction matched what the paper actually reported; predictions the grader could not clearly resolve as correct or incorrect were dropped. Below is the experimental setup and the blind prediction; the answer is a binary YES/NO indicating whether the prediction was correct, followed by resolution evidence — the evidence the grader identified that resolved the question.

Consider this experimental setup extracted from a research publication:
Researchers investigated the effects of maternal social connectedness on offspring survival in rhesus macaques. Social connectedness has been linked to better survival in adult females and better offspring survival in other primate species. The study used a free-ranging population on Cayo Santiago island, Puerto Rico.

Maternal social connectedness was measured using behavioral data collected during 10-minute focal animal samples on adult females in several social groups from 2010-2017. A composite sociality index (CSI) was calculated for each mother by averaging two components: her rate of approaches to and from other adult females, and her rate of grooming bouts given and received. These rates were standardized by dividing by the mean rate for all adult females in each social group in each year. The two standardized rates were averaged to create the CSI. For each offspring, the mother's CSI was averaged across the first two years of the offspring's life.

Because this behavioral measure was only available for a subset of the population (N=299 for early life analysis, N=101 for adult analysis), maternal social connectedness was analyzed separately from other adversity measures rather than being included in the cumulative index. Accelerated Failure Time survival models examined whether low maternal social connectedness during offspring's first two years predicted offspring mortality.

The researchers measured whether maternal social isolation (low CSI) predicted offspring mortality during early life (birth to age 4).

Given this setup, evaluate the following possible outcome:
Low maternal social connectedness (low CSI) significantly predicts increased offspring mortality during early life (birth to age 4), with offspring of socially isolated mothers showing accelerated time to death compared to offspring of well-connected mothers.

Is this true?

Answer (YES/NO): NO